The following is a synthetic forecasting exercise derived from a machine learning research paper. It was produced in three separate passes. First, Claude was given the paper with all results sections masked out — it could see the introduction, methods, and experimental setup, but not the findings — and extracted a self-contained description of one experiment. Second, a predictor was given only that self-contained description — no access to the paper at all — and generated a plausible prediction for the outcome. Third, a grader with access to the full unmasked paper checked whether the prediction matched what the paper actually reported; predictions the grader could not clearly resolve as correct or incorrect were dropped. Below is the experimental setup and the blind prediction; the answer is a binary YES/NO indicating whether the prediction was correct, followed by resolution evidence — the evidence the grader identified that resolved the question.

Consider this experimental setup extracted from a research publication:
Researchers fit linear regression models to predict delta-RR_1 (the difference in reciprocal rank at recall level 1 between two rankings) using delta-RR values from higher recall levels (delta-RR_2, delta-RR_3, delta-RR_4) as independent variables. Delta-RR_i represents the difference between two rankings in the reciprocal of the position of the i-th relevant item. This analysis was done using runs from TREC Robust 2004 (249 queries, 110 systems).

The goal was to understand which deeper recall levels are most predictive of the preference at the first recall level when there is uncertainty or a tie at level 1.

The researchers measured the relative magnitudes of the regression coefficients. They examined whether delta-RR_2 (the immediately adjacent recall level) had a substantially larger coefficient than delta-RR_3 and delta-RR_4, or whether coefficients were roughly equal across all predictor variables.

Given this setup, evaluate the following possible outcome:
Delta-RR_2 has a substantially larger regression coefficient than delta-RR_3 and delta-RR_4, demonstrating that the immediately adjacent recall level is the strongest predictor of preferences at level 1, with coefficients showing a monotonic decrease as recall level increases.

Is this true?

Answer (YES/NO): YES